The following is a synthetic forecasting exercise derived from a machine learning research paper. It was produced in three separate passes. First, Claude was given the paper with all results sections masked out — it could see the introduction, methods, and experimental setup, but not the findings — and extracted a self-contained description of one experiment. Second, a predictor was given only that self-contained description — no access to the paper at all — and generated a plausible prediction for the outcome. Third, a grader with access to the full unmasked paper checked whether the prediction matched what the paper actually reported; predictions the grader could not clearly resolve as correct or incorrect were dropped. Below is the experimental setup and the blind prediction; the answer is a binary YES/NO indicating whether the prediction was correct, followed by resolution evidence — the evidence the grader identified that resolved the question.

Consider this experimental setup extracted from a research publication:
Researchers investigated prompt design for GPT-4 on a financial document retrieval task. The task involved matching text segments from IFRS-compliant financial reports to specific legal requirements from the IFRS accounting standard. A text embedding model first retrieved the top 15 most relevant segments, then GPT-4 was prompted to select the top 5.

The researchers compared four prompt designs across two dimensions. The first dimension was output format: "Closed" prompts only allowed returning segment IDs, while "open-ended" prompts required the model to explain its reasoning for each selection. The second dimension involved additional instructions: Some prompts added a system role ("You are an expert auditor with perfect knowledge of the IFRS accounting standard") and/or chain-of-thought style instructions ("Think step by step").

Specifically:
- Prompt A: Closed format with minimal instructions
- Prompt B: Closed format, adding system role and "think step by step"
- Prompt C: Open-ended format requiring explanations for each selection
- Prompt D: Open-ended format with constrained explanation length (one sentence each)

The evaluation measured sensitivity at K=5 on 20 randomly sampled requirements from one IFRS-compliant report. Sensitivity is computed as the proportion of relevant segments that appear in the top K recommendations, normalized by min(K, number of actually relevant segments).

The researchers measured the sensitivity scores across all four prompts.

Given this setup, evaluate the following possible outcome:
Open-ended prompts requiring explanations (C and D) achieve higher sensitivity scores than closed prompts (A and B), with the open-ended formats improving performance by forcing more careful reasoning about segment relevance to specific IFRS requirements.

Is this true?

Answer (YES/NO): NO